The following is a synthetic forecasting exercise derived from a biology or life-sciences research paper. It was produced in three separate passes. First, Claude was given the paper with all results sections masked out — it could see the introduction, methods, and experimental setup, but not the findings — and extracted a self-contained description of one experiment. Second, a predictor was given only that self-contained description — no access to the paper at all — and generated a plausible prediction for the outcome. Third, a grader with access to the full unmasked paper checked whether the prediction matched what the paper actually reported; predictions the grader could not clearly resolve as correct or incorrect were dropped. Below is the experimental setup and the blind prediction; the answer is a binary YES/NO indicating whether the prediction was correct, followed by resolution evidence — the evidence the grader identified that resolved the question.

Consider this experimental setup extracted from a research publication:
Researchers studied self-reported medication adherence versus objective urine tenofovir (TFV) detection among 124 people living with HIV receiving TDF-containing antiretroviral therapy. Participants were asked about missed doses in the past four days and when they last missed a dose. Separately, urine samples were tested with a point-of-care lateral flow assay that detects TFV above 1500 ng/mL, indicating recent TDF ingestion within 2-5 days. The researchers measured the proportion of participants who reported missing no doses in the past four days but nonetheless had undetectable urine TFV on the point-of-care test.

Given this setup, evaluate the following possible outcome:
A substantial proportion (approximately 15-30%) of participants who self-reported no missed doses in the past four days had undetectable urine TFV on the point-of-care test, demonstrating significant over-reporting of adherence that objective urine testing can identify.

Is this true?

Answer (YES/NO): NO